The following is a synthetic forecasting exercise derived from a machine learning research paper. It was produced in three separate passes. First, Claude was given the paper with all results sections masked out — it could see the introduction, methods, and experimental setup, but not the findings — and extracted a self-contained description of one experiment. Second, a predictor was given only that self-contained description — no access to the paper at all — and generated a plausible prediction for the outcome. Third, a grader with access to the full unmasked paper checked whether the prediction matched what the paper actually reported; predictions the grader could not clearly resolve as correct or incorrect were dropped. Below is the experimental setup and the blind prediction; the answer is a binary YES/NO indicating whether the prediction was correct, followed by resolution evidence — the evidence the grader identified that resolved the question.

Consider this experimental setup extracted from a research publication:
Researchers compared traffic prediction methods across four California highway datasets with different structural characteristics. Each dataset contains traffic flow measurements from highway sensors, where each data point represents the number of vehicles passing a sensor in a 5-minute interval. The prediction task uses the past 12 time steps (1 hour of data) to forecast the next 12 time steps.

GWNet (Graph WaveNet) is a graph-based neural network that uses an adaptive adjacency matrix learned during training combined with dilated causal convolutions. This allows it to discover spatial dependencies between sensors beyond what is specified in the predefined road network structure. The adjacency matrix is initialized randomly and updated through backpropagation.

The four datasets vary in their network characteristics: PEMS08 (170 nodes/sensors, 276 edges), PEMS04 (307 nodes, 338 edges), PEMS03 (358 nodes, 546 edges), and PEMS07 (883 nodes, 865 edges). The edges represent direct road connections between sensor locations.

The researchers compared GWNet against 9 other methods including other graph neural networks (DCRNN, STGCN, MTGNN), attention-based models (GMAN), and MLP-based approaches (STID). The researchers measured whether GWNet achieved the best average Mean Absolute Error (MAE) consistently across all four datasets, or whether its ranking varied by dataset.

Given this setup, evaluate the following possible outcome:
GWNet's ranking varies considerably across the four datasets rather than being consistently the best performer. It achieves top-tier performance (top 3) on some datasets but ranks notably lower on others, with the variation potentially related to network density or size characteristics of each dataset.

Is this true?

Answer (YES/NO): YES